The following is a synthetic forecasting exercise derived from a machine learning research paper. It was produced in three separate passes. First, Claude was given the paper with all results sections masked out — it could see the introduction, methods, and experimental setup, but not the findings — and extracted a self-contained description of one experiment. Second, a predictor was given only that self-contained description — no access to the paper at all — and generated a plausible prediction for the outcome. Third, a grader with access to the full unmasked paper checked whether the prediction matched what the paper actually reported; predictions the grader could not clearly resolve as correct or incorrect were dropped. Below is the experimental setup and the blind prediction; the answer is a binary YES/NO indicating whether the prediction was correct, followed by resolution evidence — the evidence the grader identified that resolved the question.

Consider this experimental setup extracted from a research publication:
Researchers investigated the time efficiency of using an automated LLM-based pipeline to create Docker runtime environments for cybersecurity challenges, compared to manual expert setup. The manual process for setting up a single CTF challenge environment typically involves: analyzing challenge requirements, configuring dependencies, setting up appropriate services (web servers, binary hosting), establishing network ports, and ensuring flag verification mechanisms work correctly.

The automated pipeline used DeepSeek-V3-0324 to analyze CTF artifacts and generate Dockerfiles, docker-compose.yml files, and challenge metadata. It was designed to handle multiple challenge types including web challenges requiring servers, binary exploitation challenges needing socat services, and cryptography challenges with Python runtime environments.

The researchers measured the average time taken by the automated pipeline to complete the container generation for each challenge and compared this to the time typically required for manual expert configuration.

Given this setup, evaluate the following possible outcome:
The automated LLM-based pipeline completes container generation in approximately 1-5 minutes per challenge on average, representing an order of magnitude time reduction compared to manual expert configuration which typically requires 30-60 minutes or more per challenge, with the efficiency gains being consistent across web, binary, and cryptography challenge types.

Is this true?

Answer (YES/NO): NO